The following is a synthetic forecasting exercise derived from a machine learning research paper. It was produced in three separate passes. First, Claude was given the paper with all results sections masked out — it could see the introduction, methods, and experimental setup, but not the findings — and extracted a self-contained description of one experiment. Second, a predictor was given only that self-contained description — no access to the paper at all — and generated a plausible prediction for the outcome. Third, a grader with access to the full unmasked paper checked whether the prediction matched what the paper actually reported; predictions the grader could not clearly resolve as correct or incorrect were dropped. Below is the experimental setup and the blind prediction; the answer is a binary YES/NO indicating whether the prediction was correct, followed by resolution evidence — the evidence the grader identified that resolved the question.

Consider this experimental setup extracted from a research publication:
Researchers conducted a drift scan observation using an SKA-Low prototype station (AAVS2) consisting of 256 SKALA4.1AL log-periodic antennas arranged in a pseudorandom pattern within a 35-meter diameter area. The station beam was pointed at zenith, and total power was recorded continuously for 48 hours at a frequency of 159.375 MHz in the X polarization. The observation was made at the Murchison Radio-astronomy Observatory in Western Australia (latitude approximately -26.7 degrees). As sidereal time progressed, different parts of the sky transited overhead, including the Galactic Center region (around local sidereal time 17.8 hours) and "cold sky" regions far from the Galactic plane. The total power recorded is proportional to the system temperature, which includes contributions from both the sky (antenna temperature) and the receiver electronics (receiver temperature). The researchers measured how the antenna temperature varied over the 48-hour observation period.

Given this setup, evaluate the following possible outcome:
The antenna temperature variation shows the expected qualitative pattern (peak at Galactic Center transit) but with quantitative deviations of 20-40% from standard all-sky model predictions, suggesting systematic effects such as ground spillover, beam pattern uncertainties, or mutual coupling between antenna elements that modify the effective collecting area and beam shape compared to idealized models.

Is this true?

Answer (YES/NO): NO